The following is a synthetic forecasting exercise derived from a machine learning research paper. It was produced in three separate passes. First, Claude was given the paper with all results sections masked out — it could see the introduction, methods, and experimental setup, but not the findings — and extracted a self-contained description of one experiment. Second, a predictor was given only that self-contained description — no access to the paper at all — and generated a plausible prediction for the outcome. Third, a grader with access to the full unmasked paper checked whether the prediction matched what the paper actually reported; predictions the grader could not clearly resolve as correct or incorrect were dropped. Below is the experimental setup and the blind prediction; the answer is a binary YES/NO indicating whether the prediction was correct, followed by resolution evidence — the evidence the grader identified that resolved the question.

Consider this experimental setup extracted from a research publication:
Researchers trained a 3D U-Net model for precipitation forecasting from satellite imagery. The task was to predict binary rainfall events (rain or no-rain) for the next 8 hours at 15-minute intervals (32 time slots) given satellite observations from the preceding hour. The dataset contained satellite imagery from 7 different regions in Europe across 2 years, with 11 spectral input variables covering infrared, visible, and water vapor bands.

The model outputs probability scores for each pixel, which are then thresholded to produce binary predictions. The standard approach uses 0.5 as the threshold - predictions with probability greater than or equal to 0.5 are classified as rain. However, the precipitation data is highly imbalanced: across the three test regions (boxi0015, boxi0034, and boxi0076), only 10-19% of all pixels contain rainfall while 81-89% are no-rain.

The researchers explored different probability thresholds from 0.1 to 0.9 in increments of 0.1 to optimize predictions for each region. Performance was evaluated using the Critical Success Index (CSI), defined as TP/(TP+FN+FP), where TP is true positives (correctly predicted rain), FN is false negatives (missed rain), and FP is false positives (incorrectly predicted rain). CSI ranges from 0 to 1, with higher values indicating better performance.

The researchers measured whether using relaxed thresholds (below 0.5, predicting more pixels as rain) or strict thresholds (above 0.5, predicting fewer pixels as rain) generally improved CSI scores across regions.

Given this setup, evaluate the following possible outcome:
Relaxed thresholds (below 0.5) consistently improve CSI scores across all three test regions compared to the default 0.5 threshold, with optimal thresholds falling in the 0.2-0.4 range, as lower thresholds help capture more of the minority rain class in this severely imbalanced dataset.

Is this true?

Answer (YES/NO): NO